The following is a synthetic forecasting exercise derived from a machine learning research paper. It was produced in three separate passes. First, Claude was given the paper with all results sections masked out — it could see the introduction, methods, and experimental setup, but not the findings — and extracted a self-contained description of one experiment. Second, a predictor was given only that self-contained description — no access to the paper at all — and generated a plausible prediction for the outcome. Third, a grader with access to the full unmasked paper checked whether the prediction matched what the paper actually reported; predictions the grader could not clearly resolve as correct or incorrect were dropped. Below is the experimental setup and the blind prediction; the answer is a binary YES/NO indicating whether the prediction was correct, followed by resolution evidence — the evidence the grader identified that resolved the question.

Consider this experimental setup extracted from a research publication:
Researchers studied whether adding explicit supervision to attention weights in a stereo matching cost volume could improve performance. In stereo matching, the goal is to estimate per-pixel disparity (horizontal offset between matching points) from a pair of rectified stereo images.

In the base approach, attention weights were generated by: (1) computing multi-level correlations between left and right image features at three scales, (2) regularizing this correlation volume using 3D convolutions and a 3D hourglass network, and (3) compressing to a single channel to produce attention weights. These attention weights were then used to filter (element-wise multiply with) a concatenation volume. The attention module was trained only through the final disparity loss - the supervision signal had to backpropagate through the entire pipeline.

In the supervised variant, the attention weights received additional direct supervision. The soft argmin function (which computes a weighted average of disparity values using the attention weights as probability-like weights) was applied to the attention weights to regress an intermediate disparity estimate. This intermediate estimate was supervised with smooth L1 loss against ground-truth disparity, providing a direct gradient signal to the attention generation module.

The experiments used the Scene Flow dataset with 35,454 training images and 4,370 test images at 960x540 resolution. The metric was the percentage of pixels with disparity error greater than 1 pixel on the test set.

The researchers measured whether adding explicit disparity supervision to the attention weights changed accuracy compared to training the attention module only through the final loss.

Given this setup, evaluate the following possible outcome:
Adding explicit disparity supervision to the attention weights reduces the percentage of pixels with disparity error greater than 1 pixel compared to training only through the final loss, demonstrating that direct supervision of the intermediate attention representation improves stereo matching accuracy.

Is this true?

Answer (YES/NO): YES